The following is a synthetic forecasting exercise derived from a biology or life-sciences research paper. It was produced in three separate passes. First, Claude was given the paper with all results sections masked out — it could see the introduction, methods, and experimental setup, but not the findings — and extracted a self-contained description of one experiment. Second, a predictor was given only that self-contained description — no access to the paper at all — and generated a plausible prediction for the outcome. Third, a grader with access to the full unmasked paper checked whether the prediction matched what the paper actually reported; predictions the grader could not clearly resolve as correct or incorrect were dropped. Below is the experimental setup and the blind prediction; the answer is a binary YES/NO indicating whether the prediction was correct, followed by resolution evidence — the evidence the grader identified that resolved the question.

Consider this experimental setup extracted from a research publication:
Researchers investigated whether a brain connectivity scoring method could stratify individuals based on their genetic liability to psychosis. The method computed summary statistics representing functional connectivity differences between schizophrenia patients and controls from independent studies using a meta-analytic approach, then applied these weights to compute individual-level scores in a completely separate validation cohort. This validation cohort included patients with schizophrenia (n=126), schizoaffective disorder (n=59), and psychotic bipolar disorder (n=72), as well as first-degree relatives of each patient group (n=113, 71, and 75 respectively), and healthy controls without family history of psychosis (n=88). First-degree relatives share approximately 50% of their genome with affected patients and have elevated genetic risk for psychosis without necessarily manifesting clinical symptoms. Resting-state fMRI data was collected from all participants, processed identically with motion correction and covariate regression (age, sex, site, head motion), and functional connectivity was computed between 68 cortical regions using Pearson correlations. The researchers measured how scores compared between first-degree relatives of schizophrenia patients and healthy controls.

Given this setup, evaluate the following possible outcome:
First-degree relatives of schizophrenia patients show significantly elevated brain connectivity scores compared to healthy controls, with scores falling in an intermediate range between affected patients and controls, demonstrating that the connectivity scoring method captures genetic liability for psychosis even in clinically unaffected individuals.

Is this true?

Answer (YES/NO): YES